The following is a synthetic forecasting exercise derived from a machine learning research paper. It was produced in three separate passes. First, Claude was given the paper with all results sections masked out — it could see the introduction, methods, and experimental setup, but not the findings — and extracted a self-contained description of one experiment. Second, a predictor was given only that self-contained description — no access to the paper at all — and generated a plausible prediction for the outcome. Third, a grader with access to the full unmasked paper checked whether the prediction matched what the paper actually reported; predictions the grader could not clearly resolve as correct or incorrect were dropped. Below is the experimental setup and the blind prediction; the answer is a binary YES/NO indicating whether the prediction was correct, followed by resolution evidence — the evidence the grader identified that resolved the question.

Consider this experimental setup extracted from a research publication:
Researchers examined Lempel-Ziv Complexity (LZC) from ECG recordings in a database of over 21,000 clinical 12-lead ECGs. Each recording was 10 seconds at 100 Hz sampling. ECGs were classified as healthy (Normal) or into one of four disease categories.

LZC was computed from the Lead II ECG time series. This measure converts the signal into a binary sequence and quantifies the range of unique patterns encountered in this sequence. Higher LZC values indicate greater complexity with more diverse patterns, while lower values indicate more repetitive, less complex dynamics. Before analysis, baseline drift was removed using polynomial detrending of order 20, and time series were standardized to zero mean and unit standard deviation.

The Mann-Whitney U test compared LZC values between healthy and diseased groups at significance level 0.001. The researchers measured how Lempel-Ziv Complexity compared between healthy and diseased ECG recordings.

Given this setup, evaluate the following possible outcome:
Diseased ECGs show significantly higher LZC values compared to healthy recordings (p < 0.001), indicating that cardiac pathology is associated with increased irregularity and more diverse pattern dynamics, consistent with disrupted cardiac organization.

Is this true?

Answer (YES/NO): YES